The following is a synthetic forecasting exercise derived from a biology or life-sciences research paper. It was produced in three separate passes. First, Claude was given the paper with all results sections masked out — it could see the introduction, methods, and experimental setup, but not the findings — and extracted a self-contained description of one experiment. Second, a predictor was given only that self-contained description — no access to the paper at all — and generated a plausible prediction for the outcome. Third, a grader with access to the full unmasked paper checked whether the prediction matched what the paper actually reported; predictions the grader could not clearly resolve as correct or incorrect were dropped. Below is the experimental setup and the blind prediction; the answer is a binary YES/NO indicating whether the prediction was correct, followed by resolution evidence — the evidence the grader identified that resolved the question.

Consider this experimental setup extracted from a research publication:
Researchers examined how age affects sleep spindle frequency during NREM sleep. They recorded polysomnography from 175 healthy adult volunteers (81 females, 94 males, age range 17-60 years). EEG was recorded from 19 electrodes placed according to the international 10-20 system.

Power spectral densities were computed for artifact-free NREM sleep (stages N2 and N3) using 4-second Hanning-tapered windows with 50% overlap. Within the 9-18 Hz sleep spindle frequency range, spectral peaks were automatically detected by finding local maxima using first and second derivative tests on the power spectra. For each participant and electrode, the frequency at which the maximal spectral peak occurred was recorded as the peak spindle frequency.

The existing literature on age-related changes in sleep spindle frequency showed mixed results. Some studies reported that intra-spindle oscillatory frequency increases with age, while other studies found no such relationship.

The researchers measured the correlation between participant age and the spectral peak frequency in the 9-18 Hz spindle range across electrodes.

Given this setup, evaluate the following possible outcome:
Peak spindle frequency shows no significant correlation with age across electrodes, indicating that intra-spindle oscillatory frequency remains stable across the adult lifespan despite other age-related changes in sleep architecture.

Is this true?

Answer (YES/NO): NO